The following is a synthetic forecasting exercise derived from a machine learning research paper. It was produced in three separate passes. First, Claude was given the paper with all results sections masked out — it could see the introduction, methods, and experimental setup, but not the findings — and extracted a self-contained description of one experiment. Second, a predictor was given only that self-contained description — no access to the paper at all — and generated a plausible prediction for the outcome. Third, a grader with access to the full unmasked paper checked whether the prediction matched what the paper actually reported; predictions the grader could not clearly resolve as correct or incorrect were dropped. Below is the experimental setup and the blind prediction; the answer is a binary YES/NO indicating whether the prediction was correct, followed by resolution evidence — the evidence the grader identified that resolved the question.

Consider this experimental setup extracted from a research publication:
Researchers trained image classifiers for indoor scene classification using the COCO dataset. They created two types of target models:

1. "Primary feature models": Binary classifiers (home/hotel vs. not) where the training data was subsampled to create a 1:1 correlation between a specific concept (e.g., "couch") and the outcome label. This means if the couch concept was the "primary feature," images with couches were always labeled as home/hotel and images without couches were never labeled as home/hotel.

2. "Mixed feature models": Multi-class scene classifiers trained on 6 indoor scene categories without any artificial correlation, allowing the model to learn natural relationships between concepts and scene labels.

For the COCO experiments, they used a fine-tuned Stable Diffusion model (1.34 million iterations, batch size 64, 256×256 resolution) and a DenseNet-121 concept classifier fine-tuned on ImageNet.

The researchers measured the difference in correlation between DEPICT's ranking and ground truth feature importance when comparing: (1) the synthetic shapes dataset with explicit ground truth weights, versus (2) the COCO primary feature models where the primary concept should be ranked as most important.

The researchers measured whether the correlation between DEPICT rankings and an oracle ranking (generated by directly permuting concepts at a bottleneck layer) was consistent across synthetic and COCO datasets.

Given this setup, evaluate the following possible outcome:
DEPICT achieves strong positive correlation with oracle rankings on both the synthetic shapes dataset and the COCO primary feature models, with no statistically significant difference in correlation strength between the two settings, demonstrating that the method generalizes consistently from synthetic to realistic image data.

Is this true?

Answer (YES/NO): NO